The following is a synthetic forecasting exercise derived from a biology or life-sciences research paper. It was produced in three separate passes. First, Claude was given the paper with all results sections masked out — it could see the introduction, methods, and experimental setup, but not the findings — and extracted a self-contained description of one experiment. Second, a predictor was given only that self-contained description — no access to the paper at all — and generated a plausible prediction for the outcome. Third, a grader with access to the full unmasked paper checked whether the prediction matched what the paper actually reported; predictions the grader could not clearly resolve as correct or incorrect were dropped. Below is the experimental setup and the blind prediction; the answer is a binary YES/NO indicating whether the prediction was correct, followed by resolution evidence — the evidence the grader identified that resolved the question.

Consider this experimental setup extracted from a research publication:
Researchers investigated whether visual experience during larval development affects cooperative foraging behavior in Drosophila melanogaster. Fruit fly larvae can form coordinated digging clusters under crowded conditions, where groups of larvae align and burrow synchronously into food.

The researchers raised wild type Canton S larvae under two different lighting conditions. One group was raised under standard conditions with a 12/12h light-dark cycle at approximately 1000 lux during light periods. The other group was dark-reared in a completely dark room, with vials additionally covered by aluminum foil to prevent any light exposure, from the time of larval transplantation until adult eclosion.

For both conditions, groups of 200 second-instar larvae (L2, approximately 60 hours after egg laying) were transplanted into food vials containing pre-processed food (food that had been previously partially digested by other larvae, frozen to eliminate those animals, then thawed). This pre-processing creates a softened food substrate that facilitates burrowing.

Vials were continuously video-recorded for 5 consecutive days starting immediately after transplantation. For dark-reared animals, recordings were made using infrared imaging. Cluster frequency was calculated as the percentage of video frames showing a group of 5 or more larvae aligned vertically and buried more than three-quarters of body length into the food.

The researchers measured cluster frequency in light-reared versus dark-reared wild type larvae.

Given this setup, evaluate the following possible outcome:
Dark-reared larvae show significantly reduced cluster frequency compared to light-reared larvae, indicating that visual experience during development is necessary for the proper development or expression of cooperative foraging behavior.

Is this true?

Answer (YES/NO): YES